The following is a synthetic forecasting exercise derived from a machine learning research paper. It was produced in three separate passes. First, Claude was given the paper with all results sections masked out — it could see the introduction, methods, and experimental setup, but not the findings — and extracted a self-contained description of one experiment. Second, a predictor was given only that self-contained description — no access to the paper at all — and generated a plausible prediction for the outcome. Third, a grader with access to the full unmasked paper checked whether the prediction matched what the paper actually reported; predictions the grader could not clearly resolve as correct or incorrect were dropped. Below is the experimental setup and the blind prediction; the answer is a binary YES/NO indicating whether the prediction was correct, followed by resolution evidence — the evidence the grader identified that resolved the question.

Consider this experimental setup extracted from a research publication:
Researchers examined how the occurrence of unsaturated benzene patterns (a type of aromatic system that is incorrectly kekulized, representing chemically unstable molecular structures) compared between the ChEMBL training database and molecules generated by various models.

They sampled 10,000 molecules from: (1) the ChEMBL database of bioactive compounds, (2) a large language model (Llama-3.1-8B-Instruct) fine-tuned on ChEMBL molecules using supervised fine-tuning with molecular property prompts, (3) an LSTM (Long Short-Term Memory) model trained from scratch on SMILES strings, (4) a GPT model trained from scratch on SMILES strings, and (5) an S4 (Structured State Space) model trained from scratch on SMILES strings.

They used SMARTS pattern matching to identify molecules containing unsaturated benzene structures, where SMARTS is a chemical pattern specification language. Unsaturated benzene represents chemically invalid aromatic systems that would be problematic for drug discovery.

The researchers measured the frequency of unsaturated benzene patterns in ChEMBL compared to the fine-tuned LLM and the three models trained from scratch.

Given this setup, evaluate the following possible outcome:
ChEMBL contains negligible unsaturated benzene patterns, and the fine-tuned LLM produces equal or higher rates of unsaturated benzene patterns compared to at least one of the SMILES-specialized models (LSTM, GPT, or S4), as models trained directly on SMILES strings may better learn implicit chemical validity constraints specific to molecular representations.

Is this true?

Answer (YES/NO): NO